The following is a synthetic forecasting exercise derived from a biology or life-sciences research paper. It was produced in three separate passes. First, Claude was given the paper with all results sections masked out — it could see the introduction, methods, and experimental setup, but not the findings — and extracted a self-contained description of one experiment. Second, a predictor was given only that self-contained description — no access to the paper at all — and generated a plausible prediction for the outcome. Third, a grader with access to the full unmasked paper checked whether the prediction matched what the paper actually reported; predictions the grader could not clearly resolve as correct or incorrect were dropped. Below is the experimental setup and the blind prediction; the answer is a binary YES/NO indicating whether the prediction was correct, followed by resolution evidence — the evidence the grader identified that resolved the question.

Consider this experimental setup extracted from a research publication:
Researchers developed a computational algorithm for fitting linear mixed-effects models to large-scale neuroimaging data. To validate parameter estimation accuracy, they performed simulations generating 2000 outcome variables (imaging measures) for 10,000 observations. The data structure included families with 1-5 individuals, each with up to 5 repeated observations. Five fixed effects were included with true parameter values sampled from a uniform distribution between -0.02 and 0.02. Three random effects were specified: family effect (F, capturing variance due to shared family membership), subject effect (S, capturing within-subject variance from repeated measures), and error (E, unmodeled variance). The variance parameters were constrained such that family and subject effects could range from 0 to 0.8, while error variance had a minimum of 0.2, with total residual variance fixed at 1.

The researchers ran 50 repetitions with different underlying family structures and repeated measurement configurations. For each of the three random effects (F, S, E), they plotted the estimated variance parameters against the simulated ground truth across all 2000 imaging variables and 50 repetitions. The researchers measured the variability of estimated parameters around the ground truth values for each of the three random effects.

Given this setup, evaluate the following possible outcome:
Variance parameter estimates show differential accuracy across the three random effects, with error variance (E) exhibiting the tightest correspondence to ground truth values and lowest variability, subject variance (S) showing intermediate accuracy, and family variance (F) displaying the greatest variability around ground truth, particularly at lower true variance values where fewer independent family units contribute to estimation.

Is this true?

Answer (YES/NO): NO